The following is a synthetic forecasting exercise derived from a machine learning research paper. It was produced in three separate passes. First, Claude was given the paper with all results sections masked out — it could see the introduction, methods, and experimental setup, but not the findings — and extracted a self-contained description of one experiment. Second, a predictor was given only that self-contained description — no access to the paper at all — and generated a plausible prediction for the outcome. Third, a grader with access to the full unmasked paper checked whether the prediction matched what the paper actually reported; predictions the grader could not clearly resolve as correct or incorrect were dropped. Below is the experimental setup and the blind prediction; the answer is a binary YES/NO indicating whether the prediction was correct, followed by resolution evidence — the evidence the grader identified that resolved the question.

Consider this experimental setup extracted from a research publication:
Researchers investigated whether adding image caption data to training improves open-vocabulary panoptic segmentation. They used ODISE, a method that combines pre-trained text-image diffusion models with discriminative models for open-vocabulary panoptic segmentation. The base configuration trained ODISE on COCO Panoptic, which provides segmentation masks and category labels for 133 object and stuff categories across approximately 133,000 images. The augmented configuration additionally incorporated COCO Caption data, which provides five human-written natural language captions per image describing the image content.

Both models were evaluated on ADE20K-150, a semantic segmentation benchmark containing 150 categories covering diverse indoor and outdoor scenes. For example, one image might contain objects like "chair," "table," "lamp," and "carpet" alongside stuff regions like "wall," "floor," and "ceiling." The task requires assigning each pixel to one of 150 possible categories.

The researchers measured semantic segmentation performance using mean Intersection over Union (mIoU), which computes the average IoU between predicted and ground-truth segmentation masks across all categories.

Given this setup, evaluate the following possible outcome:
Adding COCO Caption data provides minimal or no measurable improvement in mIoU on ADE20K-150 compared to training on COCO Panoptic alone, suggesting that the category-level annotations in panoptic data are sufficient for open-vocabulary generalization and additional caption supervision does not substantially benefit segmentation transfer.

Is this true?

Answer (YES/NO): NO